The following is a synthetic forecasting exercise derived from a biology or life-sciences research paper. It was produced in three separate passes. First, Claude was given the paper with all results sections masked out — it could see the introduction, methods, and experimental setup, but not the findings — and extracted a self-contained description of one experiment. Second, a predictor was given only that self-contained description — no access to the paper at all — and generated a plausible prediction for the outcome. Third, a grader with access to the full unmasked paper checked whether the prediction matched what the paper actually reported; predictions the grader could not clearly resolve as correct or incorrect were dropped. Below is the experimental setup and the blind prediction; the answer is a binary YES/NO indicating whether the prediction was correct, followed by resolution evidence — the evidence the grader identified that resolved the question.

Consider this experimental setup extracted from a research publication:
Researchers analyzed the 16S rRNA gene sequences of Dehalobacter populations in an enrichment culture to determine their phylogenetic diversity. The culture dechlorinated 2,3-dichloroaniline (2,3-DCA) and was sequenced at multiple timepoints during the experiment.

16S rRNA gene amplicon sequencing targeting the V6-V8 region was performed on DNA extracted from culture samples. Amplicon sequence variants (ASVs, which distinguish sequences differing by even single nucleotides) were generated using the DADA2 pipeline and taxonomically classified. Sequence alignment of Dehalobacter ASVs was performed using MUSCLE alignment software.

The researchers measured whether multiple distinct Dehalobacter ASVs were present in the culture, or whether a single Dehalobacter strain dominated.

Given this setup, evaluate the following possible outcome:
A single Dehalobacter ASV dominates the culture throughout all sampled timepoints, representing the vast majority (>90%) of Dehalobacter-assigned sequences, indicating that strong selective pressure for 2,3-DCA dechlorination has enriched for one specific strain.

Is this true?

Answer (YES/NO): NO